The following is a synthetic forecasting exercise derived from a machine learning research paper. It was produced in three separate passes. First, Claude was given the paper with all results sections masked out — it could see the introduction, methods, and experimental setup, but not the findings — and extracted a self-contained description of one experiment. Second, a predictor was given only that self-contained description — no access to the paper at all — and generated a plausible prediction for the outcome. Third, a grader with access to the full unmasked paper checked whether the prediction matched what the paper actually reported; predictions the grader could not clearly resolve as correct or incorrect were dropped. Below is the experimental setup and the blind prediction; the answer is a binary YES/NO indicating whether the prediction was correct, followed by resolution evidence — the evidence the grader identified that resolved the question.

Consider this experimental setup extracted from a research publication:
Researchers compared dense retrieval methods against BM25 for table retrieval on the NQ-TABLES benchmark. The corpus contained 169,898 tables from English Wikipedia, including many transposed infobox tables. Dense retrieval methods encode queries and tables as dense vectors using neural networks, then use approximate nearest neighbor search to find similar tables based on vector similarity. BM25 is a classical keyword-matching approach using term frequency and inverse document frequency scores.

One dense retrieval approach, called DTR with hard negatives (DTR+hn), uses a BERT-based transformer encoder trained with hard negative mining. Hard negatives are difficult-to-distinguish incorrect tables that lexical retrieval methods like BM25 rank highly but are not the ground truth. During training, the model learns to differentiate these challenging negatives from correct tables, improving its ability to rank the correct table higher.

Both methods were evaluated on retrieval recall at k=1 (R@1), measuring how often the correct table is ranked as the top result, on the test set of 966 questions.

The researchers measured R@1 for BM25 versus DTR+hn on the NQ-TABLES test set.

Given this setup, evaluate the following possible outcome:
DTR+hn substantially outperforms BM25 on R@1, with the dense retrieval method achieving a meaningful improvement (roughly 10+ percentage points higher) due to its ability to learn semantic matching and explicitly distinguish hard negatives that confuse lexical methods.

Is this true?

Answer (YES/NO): YES